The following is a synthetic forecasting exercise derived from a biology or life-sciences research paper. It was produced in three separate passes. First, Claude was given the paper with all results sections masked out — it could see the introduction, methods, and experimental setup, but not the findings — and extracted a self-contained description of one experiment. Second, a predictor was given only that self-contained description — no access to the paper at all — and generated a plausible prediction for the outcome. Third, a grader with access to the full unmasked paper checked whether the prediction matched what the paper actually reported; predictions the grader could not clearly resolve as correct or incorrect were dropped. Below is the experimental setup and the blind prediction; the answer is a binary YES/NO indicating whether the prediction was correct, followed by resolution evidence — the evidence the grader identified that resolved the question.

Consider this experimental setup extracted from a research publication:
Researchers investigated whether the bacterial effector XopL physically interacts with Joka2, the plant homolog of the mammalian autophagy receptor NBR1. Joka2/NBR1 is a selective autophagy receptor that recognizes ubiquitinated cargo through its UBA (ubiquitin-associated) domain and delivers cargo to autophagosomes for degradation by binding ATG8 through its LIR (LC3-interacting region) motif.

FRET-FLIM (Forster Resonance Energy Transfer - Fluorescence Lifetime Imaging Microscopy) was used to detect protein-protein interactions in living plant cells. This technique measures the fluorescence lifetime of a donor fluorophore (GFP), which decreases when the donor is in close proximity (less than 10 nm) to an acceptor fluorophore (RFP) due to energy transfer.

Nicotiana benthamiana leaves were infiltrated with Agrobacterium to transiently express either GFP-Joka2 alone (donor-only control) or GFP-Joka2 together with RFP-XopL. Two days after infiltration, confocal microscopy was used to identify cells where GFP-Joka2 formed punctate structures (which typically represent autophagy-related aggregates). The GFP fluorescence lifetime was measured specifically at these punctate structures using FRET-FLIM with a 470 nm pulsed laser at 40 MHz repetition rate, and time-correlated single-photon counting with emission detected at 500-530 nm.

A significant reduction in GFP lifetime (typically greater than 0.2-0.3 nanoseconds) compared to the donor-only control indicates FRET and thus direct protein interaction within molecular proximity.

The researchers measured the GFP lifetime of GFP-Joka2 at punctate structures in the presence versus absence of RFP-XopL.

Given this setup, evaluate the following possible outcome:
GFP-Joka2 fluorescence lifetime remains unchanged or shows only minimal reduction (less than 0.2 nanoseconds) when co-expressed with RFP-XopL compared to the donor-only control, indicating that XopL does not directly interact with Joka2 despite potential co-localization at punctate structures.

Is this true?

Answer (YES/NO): NO